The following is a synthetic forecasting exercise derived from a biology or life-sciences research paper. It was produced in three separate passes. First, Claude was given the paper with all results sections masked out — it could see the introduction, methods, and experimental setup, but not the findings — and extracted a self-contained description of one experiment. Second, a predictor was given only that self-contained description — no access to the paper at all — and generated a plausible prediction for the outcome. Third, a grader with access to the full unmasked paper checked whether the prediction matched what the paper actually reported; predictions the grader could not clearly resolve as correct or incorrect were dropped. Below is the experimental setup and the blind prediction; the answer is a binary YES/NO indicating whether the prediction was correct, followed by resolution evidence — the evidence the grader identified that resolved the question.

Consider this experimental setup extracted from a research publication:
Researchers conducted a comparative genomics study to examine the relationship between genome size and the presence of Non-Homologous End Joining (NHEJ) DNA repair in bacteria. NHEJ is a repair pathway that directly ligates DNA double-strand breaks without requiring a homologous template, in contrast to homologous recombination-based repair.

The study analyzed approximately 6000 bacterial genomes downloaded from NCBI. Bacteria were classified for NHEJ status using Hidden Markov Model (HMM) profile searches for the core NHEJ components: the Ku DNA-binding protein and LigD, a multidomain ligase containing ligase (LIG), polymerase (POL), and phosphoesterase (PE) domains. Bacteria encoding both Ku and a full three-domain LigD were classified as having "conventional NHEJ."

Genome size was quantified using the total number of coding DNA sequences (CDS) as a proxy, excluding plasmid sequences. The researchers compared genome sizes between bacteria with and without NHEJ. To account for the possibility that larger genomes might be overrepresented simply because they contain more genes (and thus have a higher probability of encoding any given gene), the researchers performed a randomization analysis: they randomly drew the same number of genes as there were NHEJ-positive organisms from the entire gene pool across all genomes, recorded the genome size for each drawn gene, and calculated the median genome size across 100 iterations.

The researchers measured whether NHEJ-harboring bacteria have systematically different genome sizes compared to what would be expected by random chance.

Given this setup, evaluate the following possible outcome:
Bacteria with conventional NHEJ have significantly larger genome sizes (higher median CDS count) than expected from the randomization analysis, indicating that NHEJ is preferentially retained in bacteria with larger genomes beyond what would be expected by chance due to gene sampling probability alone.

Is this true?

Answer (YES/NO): YES